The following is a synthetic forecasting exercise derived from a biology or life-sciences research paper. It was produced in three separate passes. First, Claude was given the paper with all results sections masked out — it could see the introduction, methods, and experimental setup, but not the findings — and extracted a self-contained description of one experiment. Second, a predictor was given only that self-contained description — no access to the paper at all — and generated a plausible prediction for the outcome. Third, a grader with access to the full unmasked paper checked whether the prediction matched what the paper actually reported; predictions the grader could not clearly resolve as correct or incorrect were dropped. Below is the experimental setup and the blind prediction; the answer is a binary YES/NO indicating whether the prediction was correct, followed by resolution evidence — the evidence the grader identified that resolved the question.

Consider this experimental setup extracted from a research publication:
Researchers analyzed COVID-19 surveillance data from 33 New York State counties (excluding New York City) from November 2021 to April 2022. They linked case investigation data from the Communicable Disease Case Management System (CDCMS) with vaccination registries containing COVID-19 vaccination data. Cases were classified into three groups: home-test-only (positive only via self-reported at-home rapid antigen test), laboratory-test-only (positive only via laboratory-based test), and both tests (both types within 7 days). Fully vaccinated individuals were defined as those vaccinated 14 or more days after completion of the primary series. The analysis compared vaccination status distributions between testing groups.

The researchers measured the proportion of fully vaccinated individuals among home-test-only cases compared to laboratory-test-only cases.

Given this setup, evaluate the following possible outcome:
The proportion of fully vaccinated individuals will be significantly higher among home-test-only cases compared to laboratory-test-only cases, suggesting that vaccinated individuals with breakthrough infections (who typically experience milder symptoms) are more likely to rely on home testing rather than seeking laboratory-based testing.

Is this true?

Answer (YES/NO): YES